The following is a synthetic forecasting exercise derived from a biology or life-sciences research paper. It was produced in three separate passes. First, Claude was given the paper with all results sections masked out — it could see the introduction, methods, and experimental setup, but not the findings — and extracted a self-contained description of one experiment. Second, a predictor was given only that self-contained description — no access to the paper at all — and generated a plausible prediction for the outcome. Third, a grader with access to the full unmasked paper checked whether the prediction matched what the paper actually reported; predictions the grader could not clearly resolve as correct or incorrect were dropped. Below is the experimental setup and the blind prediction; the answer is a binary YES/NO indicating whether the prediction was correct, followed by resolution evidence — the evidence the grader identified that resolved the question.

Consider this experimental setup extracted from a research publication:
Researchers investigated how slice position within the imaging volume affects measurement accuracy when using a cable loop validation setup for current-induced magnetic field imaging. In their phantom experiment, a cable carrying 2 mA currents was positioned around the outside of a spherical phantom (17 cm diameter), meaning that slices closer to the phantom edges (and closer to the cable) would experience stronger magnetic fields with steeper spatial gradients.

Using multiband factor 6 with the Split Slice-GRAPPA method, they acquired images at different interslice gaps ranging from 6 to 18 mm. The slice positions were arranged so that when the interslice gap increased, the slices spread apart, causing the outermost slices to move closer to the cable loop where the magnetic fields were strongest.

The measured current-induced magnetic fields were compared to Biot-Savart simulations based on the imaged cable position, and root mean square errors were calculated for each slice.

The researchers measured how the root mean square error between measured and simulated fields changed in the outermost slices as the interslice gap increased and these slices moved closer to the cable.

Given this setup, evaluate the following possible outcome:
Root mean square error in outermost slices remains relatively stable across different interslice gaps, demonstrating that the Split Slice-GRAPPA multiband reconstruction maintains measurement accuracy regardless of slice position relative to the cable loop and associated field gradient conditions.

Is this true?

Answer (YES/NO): NO